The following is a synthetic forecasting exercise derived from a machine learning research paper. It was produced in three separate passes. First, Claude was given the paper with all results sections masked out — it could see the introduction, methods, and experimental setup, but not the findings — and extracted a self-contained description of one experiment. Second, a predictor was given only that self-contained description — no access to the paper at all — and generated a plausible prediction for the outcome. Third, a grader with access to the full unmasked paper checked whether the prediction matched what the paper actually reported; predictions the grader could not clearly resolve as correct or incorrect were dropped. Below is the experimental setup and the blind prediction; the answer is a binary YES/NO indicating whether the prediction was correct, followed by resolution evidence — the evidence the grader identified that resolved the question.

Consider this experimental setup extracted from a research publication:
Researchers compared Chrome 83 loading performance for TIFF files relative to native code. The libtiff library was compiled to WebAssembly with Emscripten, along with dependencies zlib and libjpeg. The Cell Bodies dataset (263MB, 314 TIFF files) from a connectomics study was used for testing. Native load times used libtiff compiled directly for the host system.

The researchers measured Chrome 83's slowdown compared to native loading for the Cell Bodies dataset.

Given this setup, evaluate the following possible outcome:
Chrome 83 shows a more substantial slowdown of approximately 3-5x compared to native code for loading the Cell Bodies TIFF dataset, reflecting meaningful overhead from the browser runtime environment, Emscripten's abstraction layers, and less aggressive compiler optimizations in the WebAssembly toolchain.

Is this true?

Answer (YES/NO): YES